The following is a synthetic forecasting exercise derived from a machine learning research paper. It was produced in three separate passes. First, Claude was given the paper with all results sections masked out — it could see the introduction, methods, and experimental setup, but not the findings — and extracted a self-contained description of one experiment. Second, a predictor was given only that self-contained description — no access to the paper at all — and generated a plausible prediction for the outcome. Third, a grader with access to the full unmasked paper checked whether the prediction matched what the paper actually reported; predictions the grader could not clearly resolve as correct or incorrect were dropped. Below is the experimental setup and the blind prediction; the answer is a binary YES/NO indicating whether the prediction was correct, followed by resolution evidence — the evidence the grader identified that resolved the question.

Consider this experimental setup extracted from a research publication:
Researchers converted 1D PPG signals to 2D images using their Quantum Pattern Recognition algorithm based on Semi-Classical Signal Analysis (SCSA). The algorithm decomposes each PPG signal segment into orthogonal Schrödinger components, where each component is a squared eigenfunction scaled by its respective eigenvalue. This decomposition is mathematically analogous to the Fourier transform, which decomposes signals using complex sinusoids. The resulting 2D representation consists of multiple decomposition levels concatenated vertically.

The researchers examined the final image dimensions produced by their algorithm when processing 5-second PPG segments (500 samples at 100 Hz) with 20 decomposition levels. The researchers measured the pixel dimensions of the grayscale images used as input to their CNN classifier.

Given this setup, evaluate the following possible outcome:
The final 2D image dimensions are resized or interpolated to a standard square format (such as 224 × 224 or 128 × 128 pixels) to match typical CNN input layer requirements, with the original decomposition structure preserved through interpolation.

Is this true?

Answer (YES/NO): NO